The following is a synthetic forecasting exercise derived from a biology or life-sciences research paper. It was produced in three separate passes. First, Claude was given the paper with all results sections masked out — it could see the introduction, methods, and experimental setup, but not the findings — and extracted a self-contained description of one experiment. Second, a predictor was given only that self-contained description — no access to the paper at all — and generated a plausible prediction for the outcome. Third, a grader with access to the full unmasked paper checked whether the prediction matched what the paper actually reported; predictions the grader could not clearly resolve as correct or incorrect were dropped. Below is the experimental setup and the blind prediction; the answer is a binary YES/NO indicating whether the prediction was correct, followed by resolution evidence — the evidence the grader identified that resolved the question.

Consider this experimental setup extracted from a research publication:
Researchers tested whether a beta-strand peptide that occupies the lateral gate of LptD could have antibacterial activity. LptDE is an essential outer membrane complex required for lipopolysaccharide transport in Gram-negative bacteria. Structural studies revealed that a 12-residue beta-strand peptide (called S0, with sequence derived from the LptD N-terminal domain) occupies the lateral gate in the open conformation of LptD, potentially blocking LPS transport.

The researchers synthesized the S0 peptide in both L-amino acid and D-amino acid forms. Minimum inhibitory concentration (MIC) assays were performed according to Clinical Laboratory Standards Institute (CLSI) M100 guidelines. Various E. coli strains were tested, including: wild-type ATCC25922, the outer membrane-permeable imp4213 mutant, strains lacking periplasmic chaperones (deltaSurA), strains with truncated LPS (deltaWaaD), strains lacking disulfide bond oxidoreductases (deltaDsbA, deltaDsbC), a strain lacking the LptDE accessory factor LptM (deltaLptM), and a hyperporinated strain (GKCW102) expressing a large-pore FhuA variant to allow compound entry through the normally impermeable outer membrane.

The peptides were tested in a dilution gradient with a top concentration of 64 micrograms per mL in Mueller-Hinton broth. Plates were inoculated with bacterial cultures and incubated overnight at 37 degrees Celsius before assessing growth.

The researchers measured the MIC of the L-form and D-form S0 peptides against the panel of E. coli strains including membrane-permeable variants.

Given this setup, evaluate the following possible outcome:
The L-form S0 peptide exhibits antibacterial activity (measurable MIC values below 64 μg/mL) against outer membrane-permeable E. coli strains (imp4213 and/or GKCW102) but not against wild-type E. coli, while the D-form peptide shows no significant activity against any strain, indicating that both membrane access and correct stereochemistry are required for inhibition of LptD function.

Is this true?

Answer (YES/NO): NO